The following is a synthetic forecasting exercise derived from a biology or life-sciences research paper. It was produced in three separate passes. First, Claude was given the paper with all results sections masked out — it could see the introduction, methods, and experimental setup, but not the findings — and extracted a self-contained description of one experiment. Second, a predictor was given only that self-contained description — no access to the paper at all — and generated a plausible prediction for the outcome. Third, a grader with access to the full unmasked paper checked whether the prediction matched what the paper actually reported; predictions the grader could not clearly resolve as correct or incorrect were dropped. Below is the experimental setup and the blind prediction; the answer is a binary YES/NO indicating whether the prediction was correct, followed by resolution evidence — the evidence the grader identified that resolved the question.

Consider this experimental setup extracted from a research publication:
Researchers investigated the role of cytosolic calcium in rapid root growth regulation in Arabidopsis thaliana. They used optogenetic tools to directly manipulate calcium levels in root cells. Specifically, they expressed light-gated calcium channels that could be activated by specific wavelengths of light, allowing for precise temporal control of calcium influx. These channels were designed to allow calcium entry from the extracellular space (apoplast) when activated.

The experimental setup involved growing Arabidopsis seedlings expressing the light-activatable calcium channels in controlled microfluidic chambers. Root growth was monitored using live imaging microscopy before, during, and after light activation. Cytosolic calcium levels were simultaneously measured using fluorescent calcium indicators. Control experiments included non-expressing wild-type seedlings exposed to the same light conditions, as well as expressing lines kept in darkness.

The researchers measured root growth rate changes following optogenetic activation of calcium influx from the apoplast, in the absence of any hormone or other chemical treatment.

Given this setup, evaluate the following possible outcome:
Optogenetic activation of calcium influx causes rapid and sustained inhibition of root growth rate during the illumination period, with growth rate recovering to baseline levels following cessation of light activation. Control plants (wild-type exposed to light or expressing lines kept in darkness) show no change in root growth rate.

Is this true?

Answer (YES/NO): YES